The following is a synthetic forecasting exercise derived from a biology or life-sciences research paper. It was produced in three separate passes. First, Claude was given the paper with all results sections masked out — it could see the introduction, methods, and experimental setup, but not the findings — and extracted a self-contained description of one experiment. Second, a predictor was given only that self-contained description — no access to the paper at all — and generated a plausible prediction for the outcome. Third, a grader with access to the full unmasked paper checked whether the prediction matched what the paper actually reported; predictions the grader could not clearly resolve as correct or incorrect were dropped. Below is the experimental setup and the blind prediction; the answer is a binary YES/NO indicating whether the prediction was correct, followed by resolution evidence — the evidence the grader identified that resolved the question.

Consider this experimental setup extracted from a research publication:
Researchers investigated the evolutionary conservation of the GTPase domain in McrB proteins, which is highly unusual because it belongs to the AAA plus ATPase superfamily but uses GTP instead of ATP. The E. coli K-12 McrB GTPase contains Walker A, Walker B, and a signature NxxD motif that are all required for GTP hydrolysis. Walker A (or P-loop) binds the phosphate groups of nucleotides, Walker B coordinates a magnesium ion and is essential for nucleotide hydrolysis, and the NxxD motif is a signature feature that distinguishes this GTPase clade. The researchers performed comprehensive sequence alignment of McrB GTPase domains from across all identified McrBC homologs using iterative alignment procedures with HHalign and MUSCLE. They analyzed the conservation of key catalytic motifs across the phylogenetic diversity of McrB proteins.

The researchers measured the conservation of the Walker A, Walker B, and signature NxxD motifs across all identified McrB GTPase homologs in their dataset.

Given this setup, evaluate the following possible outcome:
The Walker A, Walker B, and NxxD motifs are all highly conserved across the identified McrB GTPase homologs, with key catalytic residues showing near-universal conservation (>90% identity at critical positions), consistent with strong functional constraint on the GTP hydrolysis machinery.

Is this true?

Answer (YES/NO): NO